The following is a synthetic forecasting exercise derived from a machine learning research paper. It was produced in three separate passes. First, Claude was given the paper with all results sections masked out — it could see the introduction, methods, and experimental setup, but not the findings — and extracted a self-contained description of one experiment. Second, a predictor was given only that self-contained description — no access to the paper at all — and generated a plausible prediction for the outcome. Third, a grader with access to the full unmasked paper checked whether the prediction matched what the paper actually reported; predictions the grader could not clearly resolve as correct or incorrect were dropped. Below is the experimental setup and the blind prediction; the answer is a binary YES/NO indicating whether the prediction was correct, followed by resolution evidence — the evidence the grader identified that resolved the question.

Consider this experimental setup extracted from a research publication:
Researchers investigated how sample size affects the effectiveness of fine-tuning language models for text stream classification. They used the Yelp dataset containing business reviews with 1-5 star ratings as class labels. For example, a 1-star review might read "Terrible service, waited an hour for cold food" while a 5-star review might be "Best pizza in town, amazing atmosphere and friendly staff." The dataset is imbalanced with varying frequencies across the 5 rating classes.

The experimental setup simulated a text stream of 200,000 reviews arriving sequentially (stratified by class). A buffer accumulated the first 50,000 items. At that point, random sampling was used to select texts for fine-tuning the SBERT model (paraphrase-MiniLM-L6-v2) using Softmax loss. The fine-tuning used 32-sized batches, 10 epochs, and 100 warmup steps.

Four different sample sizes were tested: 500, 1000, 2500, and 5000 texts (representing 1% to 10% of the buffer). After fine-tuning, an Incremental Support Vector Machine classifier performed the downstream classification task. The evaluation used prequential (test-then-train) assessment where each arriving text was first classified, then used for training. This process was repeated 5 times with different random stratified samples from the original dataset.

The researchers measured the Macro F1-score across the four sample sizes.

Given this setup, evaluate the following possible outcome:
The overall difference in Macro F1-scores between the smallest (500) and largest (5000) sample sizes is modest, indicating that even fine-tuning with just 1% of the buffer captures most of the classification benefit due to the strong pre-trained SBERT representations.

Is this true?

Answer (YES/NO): NO